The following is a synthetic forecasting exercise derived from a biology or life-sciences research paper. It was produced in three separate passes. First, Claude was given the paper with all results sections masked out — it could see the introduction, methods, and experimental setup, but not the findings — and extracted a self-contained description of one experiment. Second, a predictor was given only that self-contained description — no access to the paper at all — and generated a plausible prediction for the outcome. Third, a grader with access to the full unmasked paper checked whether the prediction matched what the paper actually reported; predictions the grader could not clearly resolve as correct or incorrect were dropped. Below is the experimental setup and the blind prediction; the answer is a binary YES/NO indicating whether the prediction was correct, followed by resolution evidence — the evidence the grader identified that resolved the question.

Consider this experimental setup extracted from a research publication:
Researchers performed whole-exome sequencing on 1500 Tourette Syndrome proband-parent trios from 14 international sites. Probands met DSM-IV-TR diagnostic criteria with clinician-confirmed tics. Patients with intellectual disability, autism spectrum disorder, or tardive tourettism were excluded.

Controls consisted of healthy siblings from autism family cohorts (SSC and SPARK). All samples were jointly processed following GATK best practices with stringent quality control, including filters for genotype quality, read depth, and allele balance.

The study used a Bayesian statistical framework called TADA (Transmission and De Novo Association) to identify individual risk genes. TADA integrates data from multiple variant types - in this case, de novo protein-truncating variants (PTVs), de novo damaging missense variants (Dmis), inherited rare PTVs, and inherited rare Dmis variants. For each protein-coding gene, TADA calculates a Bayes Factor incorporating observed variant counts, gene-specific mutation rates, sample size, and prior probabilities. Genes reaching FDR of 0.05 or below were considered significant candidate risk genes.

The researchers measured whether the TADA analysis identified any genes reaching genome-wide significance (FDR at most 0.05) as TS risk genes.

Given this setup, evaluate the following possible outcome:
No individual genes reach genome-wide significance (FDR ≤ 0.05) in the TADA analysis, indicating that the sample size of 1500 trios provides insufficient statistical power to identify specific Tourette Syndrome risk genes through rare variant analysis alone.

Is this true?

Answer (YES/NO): NO